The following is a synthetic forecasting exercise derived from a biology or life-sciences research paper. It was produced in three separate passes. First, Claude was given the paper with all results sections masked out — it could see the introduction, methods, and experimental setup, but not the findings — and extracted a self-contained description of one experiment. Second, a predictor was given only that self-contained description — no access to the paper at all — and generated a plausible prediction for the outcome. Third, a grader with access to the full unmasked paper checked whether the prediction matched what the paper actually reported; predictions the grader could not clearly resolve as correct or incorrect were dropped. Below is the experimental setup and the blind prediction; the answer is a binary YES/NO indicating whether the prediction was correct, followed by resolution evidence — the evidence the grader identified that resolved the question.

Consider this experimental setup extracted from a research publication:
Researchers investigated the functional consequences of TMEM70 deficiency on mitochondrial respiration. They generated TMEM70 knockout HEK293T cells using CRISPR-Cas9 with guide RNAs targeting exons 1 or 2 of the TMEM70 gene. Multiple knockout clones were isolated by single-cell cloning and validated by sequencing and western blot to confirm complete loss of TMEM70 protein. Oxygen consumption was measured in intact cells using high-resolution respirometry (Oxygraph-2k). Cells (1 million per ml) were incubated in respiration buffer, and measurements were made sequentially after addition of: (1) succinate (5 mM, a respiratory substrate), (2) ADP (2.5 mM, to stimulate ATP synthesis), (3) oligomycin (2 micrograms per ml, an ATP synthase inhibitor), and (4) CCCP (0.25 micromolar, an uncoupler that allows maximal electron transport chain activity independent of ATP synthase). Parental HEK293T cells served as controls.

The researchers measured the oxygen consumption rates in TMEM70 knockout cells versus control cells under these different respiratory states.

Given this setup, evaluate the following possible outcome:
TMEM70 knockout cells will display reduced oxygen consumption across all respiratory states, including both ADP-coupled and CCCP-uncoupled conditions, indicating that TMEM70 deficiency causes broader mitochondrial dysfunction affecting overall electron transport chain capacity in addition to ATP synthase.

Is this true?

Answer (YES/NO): NO